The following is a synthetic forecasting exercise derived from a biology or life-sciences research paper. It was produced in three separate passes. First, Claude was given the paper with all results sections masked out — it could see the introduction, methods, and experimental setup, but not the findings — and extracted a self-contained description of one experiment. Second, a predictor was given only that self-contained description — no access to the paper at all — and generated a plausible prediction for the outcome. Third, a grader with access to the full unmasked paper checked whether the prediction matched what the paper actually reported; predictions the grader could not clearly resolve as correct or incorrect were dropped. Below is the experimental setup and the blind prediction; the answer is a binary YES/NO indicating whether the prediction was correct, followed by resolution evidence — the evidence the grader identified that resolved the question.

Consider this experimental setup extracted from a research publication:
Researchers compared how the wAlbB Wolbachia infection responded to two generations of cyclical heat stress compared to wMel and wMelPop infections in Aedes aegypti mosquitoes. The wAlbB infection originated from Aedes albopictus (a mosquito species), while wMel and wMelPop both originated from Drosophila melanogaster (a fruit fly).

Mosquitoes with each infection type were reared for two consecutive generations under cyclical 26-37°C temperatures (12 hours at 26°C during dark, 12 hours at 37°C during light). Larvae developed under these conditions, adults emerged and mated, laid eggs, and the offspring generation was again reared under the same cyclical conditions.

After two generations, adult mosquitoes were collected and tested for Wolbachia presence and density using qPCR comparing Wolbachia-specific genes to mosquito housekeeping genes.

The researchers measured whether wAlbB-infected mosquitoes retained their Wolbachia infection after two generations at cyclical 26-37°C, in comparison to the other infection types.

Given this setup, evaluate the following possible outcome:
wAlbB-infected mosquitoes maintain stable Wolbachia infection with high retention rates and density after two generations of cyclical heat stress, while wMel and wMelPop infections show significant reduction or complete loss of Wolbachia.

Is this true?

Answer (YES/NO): YES